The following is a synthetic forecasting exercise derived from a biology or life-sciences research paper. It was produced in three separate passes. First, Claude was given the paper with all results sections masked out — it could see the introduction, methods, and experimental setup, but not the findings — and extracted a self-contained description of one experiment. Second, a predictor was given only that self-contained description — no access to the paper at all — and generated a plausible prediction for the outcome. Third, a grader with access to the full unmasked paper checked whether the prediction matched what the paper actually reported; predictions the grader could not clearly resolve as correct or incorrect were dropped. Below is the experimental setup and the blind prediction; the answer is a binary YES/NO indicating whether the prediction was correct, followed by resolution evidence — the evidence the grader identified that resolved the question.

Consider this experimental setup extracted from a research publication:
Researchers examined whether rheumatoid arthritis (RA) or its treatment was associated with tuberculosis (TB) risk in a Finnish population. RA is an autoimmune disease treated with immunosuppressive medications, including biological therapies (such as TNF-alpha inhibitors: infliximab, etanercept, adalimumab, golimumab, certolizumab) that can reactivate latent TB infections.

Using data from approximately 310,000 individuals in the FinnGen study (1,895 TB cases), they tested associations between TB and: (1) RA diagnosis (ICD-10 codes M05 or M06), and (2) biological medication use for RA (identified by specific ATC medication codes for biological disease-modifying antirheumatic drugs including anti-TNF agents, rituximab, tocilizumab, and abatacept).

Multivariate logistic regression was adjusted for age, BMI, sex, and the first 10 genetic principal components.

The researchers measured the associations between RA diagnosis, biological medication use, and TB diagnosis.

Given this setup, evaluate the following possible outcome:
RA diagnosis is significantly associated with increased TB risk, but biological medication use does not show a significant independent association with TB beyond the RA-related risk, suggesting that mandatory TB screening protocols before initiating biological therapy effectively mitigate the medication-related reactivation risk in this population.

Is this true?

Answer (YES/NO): NO